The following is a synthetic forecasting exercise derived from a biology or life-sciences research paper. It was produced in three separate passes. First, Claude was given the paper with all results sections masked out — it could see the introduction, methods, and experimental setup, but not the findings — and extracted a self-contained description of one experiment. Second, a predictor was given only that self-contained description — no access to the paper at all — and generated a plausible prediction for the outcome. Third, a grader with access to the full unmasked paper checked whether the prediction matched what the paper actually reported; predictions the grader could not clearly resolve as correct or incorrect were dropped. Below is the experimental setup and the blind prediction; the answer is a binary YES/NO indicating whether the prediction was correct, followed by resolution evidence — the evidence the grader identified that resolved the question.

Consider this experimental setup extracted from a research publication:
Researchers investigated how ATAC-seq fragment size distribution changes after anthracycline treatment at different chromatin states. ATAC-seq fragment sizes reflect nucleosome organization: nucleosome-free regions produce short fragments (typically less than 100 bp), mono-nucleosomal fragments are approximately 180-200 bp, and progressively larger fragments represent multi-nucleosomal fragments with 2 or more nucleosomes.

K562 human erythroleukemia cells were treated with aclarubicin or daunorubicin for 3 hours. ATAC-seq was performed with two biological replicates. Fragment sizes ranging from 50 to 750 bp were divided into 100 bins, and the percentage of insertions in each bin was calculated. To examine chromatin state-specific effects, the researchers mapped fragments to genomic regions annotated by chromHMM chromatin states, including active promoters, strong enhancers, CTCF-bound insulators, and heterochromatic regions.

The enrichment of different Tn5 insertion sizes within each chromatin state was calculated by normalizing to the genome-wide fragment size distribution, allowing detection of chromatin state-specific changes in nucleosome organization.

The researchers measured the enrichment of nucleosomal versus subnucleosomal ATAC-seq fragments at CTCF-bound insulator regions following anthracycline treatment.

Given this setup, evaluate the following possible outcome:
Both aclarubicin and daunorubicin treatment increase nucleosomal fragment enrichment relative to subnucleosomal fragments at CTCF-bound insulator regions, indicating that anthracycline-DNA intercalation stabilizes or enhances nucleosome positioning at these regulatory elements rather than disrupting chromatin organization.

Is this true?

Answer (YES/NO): NO